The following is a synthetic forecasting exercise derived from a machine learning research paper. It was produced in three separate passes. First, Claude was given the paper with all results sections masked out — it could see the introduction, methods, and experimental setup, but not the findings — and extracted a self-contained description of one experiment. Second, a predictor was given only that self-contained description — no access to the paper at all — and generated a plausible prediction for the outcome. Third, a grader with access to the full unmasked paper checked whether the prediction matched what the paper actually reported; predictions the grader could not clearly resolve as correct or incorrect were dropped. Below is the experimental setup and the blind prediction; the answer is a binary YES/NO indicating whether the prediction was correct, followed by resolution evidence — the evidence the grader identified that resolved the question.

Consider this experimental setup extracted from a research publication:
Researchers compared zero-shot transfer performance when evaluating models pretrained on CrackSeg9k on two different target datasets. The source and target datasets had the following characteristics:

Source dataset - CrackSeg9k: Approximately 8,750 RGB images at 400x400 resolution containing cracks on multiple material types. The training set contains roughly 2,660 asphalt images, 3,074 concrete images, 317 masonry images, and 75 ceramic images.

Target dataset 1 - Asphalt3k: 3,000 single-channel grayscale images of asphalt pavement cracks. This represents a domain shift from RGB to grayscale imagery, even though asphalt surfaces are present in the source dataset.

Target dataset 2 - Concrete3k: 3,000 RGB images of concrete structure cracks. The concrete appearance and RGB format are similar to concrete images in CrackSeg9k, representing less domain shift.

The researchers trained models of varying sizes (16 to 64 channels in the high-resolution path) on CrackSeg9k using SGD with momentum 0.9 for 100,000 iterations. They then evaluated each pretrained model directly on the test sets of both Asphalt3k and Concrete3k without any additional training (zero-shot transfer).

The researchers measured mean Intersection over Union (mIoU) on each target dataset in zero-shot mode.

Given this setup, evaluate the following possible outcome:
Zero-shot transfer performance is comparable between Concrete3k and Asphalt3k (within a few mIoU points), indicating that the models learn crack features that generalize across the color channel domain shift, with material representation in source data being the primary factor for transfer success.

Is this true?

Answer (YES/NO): NO